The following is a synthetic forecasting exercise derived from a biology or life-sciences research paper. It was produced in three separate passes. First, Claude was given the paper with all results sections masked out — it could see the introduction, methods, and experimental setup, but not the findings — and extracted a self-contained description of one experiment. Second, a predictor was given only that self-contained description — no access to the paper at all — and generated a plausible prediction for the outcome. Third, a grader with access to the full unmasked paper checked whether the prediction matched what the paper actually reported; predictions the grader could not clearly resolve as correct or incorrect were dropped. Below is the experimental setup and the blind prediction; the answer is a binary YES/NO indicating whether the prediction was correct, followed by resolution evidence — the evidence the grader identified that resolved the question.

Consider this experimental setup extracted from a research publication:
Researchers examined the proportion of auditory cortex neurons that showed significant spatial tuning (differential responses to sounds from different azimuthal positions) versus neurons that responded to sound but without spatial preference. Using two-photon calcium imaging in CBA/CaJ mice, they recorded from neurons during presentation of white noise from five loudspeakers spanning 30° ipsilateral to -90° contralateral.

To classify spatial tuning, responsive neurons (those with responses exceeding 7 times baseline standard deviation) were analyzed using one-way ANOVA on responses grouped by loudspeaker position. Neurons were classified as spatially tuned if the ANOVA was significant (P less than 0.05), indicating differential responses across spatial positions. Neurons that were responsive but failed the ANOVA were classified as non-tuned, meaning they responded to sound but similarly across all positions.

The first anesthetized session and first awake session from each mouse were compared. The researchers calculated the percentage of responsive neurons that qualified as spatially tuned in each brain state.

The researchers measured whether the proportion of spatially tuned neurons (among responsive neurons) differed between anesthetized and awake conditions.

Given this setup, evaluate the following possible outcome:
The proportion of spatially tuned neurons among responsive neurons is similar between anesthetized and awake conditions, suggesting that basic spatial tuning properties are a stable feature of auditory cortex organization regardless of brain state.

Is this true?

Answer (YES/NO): NO